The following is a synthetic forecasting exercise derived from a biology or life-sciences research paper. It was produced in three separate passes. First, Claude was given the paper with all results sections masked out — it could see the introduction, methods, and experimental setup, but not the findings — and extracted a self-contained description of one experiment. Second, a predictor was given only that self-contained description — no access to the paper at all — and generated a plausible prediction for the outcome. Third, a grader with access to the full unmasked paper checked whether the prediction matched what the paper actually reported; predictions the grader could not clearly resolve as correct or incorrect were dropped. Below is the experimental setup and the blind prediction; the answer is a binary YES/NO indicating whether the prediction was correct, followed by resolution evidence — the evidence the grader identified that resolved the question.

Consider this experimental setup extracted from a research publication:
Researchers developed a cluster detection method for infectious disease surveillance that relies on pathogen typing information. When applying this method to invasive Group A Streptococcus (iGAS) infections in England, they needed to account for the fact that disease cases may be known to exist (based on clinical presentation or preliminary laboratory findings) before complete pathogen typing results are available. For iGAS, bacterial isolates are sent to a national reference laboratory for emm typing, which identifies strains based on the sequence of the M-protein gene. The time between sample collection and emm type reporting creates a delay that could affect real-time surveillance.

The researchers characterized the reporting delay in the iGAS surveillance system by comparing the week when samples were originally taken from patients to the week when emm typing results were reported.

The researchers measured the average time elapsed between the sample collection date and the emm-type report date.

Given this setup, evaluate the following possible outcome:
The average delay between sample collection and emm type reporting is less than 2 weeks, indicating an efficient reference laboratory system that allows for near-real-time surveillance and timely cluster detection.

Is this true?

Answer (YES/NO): YES